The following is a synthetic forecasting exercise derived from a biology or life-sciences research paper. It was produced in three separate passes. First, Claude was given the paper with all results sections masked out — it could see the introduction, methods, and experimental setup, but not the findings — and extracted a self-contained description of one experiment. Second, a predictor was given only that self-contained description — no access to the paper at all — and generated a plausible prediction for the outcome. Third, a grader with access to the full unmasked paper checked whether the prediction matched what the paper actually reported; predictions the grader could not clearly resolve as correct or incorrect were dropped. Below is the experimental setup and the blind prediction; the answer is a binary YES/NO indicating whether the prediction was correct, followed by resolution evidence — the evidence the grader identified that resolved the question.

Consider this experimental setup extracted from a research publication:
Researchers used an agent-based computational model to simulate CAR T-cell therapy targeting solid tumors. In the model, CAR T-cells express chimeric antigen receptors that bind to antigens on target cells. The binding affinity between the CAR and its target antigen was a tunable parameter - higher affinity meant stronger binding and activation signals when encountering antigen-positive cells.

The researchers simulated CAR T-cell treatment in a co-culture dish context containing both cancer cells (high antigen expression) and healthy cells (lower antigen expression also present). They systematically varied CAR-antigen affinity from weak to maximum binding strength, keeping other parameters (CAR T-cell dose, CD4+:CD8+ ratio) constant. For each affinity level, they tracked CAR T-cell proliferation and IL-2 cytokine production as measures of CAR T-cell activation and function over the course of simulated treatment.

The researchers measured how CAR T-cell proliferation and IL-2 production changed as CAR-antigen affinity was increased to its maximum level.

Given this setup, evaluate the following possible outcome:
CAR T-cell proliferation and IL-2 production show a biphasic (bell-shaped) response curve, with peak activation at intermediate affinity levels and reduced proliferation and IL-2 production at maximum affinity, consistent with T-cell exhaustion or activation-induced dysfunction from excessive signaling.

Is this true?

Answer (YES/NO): NO